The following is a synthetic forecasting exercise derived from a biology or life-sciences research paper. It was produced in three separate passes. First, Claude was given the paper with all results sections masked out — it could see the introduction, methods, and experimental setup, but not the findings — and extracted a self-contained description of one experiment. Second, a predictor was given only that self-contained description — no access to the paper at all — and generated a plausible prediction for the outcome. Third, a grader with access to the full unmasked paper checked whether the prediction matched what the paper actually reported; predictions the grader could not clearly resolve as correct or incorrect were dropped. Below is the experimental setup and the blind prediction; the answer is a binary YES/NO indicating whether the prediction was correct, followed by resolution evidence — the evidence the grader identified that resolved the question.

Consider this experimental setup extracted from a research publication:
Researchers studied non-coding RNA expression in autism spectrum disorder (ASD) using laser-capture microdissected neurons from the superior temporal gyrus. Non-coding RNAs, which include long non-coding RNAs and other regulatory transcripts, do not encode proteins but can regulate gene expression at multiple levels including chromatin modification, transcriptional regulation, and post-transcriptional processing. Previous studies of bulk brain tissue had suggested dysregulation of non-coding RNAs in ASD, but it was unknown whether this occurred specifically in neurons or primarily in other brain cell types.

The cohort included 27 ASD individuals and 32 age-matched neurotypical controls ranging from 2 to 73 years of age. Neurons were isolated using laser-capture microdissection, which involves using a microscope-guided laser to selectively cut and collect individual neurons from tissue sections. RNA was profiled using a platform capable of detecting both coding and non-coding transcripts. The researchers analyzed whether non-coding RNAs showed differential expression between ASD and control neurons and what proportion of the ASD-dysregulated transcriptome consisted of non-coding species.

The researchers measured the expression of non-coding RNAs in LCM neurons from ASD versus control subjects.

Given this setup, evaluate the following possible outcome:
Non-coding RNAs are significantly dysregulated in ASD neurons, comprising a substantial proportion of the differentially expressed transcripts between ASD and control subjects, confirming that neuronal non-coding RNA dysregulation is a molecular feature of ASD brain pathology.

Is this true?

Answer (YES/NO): NO